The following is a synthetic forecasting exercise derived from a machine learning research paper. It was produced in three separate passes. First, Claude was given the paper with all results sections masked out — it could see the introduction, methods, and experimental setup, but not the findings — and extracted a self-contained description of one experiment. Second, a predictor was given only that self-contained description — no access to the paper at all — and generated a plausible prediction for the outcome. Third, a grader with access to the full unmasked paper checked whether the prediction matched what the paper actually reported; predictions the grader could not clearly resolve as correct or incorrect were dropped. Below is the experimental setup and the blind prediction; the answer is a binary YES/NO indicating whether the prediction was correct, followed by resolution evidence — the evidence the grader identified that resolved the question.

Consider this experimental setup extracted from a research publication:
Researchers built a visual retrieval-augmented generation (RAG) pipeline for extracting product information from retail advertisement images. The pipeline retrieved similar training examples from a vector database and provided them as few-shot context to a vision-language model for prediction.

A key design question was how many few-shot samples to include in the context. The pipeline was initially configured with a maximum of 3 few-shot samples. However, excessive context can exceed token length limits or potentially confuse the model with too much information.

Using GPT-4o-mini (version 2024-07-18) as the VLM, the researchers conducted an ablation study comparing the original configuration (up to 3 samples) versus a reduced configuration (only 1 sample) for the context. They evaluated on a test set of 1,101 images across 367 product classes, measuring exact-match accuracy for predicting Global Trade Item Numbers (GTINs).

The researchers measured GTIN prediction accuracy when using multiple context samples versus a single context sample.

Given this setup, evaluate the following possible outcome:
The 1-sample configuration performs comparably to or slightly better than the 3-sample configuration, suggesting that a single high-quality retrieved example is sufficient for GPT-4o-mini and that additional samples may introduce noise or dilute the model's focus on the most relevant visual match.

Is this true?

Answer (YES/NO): YES